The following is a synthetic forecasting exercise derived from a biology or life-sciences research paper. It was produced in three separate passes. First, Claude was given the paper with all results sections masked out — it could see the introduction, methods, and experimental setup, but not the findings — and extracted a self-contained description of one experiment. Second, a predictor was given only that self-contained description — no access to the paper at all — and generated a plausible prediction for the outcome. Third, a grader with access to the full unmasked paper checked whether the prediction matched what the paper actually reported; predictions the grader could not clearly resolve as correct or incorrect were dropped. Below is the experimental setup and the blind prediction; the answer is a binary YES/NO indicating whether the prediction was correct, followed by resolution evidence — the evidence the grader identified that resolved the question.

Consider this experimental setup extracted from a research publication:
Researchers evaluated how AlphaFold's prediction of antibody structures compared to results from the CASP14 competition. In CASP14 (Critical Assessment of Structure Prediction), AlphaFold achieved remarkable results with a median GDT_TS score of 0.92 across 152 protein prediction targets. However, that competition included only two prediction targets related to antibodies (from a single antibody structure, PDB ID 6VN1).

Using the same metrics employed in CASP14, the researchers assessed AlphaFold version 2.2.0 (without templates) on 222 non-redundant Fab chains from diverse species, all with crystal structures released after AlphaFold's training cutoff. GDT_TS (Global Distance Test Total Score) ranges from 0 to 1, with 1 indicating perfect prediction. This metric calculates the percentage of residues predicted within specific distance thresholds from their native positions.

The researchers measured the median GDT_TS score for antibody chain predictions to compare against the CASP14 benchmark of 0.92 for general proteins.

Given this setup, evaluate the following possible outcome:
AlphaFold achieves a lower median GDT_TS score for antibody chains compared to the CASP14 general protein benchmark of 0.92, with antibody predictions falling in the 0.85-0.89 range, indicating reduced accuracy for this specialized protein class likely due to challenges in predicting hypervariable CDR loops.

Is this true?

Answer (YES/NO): NO